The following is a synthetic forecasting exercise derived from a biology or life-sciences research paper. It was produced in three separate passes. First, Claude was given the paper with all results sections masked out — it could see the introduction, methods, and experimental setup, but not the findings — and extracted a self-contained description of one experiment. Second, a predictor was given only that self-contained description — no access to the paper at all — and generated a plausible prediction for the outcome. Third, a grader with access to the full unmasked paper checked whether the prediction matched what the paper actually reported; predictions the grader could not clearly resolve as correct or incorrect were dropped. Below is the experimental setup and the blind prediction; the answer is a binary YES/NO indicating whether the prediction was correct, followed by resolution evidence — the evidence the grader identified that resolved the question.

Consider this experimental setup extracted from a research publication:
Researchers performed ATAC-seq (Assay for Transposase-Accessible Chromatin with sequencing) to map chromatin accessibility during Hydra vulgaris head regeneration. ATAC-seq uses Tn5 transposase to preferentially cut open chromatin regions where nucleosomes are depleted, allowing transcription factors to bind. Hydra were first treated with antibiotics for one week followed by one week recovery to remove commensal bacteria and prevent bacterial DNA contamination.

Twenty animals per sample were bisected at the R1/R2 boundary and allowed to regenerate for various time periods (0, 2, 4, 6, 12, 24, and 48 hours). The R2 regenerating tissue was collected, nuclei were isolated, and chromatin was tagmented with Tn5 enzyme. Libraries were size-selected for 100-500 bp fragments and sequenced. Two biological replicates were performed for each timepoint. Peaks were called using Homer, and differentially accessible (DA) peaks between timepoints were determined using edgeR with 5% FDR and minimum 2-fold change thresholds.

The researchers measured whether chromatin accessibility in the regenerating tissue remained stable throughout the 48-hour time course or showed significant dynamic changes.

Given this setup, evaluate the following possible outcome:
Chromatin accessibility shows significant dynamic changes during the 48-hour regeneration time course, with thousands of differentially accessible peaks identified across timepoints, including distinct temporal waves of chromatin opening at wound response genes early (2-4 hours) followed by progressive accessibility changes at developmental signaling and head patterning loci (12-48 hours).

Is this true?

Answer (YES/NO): NO